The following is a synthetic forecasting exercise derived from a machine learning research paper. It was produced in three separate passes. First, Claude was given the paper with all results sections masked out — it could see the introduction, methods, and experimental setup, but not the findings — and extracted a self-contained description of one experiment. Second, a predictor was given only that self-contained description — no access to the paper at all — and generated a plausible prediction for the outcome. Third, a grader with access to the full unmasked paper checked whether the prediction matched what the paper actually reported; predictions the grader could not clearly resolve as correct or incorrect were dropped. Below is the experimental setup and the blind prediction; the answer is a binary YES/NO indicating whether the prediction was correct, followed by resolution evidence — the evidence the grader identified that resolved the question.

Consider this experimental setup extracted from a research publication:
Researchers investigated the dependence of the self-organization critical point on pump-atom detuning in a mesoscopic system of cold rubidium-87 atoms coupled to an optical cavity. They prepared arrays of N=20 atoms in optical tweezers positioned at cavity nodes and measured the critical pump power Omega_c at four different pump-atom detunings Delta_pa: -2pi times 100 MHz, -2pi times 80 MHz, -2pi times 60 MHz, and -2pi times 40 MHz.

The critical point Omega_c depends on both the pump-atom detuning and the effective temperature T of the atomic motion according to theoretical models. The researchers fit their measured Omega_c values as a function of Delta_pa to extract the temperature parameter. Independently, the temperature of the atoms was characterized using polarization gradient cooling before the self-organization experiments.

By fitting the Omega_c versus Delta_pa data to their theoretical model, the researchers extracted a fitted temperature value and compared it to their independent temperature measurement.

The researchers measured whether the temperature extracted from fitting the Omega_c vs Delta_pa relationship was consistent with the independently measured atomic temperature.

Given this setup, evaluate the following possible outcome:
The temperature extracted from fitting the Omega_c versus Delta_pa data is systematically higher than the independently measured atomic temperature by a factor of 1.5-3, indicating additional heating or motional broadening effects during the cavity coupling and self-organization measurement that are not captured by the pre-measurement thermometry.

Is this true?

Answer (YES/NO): YES